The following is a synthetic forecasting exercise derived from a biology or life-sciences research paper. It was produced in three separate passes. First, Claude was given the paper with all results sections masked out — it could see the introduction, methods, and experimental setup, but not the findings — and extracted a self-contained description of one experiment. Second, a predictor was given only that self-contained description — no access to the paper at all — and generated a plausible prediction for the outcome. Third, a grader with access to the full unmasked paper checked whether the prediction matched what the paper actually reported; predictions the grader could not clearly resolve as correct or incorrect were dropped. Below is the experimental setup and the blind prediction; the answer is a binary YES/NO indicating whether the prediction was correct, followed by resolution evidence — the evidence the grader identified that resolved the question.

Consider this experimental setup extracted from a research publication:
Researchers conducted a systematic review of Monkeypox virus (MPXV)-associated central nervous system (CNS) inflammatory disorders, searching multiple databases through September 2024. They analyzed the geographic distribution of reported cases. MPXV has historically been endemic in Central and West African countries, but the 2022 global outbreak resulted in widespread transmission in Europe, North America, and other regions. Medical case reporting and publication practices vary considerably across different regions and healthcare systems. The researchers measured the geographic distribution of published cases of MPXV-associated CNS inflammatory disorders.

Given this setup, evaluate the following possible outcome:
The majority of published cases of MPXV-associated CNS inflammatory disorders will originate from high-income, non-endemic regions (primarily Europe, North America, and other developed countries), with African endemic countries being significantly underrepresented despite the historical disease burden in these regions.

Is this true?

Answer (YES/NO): YES